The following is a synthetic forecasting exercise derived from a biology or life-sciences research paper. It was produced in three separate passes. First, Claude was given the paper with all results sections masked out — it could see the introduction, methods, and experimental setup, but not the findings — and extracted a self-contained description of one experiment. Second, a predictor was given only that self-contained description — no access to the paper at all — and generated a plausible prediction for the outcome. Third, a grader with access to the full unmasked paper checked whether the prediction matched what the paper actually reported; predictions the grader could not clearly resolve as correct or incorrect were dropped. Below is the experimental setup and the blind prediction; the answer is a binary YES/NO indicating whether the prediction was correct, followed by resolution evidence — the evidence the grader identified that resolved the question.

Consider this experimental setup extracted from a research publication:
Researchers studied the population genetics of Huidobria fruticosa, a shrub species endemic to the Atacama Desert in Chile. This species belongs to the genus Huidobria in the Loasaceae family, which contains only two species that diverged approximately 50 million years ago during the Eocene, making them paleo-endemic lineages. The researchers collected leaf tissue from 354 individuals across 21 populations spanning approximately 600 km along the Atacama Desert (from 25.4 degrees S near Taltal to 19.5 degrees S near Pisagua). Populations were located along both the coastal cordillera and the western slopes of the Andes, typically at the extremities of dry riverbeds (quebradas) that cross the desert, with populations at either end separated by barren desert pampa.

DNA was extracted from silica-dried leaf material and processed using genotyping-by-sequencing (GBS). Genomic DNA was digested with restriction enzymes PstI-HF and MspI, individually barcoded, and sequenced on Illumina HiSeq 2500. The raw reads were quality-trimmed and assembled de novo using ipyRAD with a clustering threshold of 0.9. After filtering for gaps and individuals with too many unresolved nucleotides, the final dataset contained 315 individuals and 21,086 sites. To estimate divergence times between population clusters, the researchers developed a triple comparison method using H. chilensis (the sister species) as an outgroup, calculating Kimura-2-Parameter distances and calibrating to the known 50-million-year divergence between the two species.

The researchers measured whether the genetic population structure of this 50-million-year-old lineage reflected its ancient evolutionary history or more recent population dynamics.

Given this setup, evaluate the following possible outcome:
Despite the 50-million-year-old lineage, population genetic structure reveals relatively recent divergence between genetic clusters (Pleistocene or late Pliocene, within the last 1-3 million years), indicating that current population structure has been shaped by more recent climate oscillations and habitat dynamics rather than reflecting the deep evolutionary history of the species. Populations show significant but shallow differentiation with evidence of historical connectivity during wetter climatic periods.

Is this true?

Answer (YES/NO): YES